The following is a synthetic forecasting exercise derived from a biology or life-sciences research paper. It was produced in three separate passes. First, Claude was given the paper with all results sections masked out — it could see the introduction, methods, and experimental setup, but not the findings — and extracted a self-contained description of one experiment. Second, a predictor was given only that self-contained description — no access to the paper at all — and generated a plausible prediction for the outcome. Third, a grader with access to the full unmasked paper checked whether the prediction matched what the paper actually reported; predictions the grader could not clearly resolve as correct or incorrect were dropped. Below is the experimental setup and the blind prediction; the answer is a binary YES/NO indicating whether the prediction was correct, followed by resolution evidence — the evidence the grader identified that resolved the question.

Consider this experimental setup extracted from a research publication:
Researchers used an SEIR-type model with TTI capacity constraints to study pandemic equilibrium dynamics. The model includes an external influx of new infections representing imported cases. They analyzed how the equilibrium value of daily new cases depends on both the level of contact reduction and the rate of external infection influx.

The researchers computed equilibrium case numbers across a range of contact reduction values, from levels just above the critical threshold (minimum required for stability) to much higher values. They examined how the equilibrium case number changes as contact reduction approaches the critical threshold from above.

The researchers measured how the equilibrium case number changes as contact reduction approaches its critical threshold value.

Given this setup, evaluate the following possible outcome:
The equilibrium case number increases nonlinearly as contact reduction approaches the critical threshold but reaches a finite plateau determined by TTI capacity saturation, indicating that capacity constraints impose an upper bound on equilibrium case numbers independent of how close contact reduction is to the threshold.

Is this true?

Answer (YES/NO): NO